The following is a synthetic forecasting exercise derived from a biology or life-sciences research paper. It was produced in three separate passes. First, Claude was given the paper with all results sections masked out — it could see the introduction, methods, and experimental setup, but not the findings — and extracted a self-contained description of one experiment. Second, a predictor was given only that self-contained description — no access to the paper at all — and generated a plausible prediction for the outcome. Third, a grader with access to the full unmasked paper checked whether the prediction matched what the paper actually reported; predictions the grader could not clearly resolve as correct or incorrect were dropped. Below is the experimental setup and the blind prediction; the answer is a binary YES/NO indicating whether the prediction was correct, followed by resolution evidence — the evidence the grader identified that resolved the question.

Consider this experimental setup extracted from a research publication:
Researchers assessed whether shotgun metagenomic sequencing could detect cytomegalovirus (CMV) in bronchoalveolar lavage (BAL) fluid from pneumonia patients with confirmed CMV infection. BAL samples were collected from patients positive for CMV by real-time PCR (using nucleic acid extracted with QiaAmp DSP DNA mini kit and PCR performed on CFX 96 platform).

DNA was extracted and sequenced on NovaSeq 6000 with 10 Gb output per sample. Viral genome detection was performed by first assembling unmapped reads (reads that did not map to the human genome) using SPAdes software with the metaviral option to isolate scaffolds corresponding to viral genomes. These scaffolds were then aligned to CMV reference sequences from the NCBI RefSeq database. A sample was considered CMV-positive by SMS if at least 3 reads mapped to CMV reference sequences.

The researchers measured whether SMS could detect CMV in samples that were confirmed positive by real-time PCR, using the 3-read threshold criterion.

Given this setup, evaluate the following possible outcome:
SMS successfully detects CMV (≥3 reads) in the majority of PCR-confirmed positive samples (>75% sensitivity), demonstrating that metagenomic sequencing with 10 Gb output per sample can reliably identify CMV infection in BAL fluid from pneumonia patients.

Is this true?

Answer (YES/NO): NO